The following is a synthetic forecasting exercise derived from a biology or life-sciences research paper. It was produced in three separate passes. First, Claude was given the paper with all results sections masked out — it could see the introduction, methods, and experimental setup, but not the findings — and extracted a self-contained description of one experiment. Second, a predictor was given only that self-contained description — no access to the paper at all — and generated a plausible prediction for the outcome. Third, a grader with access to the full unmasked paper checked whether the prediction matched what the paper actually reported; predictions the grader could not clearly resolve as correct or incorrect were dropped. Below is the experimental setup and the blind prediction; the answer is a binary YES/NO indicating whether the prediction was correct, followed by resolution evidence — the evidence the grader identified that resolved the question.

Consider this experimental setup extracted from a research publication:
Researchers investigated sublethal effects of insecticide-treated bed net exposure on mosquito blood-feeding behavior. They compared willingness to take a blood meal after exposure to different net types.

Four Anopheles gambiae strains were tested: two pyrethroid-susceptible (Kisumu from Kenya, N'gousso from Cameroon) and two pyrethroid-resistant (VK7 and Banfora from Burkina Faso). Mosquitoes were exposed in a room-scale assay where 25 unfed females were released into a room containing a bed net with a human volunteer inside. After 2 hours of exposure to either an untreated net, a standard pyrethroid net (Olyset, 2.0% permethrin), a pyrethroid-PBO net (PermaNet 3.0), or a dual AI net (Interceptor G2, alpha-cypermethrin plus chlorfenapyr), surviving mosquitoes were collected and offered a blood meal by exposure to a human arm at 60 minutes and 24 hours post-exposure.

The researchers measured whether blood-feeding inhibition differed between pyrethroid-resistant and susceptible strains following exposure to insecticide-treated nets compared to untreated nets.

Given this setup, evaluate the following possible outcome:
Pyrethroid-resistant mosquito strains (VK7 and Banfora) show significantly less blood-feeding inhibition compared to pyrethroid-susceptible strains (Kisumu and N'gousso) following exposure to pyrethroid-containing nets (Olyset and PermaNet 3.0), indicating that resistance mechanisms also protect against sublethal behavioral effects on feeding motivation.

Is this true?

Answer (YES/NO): NO